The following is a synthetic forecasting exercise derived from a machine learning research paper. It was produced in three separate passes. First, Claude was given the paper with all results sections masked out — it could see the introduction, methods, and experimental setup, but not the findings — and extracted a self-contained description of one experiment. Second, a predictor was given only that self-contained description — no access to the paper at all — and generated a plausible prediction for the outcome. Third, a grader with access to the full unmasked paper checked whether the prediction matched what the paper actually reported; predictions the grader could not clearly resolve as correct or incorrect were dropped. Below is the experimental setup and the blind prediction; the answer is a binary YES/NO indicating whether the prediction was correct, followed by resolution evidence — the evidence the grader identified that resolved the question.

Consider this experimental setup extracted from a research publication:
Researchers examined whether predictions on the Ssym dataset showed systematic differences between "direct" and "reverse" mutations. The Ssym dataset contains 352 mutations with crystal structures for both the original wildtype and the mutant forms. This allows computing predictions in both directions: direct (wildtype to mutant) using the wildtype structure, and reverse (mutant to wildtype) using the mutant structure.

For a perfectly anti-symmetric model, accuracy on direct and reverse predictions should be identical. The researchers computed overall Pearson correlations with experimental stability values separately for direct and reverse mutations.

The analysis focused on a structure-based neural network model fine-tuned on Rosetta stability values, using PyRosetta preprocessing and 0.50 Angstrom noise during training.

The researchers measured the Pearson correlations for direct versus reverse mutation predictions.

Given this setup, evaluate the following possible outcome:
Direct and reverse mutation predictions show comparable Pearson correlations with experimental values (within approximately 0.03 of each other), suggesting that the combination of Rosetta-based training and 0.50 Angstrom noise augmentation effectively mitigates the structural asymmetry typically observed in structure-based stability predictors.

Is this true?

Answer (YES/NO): NO